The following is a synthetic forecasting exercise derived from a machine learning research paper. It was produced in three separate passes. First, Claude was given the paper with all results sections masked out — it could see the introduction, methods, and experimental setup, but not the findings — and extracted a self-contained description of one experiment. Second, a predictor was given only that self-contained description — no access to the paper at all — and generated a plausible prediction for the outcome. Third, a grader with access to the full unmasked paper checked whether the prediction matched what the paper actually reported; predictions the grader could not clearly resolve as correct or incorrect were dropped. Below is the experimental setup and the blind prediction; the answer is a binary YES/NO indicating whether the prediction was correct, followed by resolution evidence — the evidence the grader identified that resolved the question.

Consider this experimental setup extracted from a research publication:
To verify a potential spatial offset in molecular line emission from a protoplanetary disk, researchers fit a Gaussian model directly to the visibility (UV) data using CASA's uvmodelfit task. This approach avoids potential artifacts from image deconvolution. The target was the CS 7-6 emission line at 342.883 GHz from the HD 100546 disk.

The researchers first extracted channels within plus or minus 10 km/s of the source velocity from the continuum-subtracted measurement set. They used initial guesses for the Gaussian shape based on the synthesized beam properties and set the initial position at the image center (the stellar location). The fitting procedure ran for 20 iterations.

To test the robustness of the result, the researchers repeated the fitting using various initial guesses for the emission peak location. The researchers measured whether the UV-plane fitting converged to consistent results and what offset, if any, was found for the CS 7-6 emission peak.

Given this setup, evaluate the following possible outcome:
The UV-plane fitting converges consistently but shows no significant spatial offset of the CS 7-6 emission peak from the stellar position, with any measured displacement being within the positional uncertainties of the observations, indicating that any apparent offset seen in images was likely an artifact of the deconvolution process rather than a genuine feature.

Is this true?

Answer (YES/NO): NO